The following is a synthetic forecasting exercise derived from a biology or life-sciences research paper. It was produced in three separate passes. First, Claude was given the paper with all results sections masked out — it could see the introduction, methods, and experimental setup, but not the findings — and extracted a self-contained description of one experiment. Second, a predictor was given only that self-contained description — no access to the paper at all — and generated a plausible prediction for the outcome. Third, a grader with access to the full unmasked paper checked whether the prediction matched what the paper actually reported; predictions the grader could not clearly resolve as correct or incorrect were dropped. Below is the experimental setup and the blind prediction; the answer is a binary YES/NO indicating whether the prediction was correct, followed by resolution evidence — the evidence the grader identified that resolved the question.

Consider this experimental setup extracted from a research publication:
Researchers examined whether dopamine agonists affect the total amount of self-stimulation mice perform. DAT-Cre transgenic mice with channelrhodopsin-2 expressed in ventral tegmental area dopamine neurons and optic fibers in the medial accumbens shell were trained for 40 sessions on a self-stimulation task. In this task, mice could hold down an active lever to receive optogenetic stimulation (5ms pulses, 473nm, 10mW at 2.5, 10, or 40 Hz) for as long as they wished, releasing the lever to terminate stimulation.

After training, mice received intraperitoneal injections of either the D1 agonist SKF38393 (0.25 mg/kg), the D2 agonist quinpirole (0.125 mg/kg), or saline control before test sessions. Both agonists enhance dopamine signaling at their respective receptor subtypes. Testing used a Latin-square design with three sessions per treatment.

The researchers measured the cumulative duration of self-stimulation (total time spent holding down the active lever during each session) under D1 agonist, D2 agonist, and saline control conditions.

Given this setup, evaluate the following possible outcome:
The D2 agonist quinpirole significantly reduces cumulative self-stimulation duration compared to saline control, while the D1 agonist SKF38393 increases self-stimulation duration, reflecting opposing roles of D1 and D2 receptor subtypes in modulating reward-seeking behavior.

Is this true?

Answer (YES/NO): NO